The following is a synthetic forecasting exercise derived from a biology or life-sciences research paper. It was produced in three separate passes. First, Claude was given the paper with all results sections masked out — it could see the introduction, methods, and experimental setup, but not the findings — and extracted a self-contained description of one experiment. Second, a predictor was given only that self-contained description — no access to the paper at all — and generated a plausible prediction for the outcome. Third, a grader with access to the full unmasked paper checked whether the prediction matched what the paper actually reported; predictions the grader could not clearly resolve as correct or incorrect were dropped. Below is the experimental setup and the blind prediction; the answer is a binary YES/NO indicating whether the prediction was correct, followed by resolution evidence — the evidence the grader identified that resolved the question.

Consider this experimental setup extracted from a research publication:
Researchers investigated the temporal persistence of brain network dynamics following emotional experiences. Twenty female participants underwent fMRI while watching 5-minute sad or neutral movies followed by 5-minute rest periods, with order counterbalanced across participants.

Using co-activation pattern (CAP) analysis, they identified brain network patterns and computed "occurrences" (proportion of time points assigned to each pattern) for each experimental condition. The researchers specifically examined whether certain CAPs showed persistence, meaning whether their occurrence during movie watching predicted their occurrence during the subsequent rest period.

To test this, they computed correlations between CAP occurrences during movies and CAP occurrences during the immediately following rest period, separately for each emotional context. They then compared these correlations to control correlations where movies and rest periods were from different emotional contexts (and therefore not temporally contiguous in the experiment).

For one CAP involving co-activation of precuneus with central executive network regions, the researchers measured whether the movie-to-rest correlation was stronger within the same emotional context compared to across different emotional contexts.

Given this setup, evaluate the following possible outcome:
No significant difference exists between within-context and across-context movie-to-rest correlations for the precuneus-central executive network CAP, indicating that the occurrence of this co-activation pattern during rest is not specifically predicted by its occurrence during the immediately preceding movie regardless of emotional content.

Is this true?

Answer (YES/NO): YES